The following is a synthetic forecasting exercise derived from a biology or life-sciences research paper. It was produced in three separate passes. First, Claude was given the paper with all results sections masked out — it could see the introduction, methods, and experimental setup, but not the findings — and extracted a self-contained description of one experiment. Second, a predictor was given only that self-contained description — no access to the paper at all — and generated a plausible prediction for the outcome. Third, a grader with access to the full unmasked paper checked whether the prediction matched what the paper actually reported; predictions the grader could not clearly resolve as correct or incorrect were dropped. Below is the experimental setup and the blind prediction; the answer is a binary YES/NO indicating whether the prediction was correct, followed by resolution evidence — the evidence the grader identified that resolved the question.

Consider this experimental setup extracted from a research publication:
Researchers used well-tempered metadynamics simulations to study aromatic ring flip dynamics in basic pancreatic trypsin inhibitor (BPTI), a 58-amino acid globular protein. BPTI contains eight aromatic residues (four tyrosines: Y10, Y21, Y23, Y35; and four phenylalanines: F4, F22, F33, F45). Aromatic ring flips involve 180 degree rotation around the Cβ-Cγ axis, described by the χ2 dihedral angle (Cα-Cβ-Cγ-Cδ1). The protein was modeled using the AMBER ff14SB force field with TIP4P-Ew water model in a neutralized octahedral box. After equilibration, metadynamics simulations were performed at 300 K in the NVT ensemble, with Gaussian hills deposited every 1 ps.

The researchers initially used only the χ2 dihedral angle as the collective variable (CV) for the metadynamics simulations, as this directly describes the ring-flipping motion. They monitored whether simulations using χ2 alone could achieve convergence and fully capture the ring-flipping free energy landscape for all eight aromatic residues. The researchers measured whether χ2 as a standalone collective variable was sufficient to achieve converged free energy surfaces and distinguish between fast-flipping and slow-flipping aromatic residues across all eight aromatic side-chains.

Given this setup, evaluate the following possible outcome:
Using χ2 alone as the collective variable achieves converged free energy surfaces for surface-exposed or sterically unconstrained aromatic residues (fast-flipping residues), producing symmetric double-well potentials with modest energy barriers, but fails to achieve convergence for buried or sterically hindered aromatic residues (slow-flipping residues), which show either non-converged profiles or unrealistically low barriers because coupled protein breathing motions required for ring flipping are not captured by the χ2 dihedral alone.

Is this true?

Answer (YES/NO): NO